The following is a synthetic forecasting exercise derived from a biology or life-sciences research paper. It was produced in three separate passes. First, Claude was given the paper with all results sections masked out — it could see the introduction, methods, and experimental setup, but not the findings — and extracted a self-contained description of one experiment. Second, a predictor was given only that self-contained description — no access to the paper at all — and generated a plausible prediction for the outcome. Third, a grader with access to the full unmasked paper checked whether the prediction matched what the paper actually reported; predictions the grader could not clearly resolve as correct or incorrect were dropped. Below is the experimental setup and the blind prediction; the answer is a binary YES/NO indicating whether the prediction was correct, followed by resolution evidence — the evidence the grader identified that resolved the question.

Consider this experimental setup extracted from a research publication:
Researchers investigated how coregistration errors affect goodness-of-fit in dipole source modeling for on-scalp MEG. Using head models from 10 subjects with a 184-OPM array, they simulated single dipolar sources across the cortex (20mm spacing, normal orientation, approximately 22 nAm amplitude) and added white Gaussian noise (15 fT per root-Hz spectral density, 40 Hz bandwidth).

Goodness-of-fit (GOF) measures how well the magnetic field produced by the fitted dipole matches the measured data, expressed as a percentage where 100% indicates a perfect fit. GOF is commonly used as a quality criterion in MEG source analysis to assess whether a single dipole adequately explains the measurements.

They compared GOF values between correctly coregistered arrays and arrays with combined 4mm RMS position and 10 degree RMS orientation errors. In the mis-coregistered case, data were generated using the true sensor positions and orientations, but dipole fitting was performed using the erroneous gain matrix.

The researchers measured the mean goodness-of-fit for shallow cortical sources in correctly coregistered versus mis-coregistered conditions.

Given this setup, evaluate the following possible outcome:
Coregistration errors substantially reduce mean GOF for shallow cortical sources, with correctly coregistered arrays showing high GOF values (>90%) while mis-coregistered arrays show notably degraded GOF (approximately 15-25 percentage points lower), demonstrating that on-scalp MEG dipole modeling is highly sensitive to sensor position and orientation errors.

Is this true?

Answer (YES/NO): NO